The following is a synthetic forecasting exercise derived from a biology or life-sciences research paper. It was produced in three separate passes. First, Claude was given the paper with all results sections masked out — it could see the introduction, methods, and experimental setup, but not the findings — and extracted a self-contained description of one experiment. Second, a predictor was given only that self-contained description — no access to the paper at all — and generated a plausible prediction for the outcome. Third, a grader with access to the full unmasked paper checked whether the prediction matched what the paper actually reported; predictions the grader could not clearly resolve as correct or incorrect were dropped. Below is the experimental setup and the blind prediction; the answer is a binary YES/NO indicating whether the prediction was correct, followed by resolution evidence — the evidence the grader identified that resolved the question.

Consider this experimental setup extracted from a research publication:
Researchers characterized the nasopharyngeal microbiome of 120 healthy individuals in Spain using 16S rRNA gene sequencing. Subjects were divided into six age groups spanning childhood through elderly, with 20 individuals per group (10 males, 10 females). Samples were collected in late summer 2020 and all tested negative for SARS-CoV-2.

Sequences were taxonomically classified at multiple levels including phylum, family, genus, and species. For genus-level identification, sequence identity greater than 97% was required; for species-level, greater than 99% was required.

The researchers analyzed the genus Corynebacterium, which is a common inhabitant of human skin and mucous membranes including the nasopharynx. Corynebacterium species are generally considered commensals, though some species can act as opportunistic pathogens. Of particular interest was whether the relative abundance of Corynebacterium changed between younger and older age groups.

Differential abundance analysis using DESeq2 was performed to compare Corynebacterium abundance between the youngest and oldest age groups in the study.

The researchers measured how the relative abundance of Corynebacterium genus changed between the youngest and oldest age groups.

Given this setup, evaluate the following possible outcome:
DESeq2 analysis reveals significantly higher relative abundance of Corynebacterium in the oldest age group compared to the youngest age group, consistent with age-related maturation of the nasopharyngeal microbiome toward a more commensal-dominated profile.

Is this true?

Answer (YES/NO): NO